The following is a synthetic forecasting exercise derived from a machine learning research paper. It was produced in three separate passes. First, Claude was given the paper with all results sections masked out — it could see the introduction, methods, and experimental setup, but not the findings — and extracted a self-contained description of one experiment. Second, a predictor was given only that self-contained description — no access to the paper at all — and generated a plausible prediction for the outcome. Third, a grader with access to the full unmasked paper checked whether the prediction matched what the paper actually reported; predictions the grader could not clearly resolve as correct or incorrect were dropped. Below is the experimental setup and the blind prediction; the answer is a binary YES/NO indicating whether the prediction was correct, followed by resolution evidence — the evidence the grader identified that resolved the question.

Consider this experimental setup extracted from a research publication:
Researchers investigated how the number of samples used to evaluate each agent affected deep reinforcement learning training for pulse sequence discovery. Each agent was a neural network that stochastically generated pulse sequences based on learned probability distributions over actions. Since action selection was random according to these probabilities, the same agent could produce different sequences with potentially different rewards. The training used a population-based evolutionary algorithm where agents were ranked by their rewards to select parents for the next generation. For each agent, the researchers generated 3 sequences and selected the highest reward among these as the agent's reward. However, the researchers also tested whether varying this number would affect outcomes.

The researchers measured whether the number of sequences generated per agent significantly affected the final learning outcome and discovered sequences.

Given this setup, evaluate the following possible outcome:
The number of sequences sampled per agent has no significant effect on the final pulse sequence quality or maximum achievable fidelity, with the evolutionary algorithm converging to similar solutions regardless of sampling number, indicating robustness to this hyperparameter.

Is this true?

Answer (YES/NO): YES